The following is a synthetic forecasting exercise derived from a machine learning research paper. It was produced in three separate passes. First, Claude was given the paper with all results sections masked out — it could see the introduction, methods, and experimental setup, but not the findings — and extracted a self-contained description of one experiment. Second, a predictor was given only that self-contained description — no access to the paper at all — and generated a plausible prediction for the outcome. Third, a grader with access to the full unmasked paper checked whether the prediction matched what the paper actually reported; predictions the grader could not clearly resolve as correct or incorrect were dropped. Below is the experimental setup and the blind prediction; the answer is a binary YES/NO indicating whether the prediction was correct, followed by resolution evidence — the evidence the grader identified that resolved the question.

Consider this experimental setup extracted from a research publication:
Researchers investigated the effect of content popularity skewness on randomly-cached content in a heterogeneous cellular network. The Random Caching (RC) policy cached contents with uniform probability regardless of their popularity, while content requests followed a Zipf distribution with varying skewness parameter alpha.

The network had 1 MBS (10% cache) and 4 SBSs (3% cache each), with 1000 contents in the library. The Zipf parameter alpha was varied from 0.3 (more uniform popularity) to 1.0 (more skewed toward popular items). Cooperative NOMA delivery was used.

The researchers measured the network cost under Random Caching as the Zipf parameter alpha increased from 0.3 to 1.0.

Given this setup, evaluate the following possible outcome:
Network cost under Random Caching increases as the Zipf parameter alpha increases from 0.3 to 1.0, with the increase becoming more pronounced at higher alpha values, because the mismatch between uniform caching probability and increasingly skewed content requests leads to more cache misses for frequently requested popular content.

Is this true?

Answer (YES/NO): NO